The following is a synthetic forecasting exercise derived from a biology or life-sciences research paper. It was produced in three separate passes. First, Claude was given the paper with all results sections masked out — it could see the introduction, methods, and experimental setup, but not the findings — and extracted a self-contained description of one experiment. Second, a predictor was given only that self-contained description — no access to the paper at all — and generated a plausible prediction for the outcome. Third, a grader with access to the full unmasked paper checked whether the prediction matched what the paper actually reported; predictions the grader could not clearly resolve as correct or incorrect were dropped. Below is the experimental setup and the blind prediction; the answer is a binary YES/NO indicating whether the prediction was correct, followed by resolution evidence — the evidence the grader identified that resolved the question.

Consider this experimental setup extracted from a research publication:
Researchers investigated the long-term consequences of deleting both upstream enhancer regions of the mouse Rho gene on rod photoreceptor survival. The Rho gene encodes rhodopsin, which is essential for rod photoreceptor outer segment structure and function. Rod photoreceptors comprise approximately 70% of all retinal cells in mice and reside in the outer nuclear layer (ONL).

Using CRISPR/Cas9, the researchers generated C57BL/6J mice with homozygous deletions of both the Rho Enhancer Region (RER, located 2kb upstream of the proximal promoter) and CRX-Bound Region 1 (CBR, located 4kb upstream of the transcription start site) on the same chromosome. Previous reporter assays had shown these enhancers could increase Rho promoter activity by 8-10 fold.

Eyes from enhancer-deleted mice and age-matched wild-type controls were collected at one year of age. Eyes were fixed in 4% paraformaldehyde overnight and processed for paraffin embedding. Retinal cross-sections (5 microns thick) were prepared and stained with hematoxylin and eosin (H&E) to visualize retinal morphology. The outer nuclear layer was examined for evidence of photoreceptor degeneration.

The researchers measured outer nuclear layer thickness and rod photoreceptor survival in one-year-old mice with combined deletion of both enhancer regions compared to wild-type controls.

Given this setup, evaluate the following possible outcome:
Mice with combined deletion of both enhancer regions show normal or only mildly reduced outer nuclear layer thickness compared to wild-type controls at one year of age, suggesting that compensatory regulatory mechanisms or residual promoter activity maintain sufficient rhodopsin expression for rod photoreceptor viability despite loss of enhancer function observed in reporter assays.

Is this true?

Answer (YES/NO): YES